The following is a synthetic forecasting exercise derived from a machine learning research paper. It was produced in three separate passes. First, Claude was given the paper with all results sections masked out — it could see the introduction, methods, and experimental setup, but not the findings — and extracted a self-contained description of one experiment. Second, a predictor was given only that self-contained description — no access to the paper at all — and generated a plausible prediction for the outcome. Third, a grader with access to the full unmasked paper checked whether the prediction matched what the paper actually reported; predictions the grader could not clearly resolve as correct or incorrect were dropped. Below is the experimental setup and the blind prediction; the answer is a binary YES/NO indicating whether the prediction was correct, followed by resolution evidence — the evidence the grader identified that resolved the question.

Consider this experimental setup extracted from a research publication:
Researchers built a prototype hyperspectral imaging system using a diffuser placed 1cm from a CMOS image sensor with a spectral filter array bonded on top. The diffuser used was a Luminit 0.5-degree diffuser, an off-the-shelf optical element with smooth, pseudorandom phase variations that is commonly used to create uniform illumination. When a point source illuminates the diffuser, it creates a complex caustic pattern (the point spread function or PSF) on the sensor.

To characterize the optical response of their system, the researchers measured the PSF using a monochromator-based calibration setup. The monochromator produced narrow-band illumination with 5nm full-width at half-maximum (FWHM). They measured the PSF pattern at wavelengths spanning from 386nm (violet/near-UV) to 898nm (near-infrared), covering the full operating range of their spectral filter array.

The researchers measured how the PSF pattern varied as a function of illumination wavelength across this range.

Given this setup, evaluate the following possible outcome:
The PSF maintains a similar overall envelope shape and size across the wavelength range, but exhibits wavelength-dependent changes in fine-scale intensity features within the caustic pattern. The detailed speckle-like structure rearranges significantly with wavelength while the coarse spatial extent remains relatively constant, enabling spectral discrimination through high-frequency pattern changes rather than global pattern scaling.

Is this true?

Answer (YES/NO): NO